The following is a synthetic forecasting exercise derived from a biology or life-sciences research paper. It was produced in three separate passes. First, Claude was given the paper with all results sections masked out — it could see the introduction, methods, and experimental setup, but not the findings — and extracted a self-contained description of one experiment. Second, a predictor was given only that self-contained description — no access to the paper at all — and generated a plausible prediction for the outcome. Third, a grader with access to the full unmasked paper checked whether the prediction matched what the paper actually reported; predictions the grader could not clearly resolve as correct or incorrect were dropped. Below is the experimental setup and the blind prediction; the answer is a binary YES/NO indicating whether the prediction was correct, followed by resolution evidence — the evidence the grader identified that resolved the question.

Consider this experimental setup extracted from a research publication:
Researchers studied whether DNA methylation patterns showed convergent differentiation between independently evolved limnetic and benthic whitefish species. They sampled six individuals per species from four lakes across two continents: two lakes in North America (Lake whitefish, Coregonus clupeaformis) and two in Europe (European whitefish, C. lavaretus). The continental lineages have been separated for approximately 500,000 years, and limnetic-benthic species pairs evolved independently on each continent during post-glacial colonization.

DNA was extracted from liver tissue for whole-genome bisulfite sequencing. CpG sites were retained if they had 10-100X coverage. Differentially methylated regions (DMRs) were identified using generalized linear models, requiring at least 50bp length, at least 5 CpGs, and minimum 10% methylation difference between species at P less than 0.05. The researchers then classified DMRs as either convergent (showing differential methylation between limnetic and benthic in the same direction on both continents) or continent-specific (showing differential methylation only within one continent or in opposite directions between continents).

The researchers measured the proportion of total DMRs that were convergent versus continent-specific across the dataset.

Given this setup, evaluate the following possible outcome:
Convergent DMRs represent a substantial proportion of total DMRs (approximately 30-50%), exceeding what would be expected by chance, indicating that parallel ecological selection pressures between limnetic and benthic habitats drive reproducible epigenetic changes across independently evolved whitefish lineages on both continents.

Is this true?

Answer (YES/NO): NO